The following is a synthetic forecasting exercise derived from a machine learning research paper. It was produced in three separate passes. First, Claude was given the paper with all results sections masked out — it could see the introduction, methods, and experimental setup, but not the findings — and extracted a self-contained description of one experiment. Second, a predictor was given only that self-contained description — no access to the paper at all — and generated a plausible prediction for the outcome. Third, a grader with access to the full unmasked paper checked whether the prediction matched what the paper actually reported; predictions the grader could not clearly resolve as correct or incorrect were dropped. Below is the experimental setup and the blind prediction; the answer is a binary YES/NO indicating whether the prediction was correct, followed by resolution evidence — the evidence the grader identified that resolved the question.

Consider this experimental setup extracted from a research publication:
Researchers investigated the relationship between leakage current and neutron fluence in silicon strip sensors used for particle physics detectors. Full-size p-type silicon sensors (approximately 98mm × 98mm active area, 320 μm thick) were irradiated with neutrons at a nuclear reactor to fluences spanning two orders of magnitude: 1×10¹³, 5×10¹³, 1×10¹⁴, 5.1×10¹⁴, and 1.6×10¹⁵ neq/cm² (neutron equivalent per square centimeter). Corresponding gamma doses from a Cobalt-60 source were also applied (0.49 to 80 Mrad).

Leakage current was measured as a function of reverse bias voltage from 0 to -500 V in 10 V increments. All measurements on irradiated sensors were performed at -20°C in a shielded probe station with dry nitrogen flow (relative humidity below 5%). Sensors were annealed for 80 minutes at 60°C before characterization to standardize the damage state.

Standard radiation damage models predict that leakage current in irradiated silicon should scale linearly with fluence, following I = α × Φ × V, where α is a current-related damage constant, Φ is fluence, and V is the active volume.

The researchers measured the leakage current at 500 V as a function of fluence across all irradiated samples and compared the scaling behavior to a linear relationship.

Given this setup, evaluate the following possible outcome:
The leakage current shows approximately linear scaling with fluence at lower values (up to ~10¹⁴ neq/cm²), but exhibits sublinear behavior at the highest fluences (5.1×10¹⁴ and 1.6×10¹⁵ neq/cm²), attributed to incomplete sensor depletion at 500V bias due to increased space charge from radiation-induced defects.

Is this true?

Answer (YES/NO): NO